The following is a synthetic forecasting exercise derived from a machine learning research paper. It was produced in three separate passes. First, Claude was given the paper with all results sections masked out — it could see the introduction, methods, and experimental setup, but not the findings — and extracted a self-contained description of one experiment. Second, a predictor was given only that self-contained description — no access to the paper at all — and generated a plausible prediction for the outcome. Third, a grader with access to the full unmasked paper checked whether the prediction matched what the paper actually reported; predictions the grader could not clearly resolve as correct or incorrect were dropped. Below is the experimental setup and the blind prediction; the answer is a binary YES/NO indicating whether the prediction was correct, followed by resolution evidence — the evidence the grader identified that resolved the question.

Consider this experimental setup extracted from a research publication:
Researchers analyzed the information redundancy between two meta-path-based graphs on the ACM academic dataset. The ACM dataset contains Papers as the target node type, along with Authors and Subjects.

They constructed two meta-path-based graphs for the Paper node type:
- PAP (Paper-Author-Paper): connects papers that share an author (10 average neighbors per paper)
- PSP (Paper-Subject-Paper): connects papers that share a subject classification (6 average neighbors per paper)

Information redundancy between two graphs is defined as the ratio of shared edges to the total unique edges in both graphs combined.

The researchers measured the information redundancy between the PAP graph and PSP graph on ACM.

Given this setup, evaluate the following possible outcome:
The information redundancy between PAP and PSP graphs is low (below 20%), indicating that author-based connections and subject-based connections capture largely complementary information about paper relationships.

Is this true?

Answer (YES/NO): NO